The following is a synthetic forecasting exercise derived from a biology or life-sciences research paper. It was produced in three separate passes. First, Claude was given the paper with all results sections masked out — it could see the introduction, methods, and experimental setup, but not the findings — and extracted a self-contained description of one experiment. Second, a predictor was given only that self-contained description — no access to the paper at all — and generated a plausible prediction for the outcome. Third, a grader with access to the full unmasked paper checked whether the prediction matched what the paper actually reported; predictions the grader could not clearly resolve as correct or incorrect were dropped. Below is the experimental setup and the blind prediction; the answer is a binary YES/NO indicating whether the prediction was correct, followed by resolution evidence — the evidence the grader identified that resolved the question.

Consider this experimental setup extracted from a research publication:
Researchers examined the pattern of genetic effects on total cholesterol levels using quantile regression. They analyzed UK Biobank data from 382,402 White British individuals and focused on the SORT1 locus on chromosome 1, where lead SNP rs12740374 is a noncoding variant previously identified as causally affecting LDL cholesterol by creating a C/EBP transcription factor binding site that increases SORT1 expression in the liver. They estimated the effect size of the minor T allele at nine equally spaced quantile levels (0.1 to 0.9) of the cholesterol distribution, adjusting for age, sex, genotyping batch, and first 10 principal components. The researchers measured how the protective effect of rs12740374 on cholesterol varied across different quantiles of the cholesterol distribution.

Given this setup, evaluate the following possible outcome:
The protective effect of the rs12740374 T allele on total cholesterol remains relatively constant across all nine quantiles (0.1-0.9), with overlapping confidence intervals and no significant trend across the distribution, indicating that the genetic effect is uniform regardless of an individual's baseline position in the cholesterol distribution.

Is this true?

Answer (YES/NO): NO